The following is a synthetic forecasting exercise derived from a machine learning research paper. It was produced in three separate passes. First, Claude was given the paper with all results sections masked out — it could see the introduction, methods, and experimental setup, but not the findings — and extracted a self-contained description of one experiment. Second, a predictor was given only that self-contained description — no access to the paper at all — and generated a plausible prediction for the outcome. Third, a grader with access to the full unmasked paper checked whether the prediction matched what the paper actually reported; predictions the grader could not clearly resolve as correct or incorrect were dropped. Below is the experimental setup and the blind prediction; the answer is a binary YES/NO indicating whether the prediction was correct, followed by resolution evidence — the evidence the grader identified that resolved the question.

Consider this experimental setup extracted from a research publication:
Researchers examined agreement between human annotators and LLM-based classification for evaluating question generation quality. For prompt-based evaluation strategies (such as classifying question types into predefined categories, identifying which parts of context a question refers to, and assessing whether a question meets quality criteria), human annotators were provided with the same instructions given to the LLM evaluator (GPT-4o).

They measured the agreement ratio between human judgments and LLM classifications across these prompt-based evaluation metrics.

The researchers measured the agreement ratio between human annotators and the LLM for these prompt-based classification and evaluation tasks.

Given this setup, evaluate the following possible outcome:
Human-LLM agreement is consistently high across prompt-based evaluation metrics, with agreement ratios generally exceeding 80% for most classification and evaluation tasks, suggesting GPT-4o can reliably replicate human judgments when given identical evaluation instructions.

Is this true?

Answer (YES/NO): YES